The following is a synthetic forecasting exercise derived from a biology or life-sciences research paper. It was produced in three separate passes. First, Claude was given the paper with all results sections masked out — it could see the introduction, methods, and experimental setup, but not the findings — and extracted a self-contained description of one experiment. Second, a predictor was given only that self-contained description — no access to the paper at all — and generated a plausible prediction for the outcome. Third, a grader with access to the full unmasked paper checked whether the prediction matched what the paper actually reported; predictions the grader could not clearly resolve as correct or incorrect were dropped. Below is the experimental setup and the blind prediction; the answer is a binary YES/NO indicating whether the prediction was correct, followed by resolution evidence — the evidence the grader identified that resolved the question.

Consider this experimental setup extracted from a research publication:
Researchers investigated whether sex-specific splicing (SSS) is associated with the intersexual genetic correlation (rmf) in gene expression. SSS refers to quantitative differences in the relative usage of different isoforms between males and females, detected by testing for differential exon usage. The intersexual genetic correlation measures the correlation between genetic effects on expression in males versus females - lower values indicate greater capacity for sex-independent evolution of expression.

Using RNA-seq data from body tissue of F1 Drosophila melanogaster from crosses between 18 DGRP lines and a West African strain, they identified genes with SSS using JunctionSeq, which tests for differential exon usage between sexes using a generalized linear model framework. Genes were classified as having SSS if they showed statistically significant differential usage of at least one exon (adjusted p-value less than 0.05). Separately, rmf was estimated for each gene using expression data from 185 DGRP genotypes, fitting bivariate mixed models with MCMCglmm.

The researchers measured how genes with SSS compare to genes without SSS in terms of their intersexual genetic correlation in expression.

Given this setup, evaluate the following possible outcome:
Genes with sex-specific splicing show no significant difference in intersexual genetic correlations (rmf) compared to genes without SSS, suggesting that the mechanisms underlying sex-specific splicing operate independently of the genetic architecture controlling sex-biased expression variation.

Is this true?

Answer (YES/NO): NO